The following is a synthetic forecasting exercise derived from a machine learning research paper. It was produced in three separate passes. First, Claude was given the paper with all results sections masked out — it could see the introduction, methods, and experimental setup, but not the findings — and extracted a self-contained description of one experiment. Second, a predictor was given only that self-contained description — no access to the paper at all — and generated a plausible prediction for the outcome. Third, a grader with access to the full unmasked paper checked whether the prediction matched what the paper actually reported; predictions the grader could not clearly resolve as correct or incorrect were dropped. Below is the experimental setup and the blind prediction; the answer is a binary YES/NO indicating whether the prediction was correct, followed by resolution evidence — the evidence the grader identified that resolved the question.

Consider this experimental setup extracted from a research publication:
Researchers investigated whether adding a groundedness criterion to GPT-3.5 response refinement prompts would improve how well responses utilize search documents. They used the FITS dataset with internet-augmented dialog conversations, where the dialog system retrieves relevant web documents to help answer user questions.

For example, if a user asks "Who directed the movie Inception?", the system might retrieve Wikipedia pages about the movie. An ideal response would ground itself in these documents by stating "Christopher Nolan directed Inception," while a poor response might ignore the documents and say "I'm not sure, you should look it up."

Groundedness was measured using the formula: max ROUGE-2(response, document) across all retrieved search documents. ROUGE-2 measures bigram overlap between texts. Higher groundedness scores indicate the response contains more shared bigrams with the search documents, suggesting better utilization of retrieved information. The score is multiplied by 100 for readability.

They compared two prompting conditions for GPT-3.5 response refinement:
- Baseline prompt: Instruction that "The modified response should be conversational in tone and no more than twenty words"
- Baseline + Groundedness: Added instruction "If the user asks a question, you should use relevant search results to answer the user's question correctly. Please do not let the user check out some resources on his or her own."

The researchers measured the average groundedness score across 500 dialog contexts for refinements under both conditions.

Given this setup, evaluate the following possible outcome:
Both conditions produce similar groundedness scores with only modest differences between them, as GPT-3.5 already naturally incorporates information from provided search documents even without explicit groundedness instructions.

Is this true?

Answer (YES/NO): NO